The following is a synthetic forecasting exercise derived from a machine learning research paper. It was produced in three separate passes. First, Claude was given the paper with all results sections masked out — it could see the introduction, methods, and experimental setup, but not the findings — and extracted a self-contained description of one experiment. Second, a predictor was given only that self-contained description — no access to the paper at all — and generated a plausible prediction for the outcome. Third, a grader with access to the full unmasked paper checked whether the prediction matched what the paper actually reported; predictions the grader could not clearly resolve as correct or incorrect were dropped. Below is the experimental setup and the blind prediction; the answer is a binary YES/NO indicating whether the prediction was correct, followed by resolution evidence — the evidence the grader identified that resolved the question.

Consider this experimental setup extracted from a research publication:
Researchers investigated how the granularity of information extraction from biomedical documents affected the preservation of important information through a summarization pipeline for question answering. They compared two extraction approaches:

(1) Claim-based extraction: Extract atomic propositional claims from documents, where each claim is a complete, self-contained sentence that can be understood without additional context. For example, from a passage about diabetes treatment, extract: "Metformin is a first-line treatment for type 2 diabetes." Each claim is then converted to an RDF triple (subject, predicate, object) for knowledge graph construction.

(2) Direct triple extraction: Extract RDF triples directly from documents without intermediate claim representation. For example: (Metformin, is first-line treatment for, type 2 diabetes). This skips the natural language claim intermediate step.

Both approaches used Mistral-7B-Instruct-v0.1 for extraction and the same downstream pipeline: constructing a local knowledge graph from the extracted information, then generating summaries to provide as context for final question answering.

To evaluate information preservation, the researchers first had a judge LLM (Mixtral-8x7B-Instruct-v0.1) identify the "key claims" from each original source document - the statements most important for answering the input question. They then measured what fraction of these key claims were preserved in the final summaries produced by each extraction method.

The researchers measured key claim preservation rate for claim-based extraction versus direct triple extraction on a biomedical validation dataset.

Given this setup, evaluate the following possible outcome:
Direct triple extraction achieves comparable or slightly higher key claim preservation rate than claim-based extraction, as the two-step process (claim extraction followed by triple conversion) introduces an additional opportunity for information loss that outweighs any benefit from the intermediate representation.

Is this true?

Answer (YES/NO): YES